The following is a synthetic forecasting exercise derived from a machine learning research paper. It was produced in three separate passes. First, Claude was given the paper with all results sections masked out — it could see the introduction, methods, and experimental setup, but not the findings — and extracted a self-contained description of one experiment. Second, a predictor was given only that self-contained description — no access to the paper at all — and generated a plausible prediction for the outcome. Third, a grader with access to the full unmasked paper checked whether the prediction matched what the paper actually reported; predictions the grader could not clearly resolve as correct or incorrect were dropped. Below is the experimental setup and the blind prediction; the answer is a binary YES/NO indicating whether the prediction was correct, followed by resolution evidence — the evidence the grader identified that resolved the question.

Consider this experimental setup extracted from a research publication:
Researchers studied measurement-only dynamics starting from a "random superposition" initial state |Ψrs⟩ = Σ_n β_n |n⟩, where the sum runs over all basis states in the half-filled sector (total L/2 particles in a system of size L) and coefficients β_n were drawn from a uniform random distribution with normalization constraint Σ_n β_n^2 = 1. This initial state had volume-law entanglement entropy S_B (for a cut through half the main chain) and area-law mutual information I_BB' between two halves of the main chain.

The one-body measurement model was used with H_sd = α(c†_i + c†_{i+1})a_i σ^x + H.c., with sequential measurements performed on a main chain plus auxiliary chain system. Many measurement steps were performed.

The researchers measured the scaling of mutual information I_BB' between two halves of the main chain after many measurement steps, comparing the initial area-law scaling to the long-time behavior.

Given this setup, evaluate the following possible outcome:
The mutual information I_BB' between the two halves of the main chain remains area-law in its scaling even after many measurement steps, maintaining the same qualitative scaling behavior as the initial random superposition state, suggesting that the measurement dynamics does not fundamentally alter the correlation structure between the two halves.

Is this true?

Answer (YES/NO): NO